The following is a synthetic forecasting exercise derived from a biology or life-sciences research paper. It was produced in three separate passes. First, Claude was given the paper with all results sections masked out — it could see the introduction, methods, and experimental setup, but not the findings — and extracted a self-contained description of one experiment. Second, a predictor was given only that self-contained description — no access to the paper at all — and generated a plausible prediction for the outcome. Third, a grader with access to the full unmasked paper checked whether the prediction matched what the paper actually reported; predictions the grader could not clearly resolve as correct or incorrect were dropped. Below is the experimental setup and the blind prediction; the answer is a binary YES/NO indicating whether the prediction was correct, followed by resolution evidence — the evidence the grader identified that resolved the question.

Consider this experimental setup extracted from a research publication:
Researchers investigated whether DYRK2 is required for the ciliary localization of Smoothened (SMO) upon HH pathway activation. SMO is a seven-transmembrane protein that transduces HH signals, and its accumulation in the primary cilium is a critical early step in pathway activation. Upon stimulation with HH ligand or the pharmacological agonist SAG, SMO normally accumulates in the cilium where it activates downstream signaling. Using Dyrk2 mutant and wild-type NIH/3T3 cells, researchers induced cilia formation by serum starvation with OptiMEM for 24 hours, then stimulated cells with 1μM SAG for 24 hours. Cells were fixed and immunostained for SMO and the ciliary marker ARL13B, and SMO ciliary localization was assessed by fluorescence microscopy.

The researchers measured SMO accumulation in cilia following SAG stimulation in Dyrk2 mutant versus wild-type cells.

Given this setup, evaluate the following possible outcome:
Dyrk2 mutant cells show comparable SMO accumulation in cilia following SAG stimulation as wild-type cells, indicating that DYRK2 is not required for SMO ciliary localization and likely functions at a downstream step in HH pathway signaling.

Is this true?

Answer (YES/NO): YES